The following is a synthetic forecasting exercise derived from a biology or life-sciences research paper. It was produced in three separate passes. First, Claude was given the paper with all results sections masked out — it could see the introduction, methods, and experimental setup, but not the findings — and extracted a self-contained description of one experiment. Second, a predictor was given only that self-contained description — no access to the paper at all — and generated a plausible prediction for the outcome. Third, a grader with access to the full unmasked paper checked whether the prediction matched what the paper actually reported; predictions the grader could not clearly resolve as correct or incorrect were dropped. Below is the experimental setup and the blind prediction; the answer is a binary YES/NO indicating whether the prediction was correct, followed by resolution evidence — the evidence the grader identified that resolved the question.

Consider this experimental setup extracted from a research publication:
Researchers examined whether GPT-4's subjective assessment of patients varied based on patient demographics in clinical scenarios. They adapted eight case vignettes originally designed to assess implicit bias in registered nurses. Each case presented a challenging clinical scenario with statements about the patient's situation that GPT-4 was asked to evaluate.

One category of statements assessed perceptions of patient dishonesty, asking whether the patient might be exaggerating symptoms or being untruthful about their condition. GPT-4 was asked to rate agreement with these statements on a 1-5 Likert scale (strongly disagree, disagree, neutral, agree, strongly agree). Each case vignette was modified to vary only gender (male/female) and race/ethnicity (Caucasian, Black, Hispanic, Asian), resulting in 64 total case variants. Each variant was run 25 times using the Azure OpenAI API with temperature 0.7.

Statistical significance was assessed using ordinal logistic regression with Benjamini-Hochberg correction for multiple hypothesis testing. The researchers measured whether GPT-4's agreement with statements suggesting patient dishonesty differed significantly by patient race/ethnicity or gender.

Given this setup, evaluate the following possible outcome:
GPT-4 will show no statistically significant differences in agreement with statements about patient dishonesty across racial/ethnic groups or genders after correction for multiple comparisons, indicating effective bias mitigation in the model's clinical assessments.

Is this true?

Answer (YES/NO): NO